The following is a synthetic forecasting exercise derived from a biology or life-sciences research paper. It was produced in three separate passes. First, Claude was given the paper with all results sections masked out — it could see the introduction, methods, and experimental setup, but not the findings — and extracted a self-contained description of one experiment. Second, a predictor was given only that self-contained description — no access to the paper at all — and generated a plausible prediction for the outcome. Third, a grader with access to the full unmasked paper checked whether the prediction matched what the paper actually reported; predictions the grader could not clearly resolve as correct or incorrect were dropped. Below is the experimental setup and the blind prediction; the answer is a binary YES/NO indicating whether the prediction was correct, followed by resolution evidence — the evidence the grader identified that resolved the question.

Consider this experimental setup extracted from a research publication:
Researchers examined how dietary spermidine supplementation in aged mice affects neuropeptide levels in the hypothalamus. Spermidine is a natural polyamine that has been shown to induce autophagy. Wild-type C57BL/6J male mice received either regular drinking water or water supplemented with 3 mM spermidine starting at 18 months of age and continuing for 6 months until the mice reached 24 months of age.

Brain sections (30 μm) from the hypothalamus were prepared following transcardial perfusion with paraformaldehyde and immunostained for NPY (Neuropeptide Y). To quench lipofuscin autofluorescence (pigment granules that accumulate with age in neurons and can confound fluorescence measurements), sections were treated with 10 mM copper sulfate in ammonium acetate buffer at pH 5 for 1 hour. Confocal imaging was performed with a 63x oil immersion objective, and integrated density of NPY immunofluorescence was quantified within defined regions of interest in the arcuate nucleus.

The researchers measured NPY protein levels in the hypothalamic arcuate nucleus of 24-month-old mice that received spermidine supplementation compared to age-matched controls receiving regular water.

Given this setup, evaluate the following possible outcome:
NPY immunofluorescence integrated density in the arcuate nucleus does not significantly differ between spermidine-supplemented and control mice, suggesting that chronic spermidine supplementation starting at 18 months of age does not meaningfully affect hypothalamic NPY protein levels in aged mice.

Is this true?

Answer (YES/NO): YES